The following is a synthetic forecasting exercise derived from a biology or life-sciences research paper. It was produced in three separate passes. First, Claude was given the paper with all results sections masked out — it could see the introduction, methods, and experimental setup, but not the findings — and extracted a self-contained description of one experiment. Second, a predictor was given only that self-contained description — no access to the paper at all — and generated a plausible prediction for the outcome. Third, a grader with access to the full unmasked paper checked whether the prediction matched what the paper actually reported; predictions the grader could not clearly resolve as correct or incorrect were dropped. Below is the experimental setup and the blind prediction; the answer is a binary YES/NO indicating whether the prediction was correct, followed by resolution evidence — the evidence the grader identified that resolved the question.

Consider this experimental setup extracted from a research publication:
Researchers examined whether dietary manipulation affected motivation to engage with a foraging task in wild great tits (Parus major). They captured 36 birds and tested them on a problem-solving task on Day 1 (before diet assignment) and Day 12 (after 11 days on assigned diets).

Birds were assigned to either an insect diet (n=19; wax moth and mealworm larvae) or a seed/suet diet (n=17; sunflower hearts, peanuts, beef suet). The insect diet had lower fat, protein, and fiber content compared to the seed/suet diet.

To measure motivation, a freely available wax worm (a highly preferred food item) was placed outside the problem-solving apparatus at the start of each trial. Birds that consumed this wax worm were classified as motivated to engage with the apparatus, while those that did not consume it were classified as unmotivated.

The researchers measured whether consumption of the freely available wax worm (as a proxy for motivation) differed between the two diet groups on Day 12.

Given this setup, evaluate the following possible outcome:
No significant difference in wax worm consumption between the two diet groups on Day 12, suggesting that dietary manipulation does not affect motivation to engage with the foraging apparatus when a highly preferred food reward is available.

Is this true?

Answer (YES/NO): YES